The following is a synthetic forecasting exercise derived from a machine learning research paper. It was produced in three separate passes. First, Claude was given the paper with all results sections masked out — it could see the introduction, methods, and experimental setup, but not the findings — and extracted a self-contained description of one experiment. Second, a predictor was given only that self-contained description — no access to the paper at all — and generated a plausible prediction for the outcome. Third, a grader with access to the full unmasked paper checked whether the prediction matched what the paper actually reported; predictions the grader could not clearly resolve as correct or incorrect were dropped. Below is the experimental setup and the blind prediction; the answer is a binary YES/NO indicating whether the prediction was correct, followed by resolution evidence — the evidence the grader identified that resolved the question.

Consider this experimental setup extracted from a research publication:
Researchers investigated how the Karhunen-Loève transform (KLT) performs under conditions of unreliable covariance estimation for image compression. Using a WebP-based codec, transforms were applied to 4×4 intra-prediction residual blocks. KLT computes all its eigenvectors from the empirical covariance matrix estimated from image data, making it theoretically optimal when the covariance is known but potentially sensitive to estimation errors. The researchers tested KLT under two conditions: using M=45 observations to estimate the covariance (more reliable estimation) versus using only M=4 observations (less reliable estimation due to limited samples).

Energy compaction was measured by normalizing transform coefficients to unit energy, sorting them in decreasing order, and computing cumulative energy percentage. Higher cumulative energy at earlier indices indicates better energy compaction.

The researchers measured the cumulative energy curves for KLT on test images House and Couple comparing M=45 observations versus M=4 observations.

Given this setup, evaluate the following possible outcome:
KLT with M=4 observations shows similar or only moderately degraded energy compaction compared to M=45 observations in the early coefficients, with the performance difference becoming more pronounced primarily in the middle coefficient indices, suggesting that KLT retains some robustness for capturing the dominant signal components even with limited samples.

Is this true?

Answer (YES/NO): NO